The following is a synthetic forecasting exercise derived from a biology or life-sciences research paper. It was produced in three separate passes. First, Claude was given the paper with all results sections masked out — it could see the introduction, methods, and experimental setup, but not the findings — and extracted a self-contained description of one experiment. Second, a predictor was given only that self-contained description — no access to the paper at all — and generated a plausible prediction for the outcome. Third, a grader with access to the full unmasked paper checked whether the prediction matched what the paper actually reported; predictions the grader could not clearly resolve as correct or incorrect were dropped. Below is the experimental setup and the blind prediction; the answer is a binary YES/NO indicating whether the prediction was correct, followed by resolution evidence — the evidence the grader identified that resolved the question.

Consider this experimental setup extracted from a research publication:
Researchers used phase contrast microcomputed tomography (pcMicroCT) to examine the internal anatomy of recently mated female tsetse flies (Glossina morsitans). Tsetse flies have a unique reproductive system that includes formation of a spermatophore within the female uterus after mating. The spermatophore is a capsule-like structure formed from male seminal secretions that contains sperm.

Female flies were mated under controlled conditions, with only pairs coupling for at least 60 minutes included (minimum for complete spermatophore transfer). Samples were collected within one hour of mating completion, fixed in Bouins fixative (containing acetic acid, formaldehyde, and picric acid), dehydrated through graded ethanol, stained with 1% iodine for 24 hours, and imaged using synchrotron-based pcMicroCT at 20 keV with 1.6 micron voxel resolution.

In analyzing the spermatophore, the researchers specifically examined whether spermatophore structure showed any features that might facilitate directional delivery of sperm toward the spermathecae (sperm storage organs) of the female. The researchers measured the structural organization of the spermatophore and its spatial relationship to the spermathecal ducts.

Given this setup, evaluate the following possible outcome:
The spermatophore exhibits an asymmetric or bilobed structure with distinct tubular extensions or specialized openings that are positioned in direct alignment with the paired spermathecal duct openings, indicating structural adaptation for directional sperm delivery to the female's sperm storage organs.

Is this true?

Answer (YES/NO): NO